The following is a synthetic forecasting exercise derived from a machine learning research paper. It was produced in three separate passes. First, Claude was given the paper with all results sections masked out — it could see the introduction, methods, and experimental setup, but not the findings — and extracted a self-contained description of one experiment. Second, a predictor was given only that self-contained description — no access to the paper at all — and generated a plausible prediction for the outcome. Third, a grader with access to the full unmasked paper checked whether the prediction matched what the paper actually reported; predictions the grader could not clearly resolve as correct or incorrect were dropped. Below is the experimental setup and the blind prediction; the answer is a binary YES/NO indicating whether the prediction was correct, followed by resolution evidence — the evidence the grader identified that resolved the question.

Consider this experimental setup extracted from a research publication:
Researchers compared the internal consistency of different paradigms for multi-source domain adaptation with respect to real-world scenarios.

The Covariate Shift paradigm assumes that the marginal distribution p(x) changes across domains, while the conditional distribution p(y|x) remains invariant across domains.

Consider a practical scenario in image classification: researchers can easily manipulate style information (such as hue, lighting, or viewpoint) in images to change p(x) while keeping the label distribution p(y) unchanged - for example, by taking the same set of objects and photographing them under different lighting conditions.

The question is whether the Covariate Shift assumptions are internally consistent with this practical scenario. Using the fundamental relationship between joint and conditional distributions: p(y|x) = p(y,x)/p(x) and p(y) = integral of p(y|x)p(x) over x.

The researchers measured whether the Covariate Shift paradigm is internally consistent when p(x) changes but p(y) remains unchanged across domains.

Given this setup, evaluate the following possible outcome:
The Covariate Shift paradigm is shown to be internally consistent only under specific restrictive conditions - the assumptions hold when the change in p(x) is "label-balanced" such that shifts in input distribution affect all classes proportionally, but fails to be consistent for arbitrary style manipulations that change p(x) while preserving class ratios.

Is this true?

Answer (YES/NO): NO